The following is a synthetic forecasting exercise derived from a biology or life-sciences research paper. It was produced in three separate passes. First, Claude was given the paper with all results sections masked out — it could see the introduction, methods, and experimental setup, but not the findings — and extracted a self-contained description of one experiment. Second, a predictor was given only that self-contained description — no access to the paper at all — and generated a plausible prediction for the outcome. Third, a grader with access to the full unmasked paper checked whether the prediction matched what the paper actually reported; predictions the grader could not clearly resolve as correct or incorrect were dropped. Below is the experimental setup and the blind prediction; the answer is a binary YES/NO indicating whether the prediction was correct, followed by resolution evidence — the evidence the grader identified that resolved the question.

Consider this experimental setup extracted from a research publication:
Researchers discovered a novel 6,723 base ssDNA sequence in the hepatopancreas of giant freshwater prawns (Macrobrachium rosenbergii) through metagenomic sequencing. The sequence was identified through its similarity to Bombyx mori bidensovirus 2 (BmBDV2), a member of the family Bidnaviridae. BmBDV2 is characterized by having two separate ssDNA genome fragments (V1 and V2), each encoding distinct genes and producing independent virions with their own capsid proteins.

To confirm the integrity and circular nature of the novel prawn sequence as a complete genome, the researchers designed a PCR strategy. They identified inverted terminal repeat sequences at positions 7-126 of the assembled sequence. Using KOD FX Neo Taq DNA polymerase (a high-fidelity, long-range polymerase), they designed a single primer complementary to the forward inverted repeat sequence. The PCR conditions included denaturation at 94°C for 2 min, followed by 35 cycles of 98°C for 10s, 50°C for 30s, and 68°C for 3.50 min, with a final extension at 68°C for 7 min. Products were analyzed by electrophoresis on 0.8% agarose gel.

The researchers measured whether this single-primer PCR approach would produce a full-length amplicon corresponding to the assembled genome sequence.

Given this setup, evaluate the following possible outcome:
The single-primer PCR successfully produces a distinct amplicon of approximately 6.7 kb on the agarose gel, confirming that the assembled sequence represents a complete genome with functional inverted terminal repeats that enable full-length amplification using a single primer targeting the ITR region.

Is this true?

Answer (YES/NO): YES